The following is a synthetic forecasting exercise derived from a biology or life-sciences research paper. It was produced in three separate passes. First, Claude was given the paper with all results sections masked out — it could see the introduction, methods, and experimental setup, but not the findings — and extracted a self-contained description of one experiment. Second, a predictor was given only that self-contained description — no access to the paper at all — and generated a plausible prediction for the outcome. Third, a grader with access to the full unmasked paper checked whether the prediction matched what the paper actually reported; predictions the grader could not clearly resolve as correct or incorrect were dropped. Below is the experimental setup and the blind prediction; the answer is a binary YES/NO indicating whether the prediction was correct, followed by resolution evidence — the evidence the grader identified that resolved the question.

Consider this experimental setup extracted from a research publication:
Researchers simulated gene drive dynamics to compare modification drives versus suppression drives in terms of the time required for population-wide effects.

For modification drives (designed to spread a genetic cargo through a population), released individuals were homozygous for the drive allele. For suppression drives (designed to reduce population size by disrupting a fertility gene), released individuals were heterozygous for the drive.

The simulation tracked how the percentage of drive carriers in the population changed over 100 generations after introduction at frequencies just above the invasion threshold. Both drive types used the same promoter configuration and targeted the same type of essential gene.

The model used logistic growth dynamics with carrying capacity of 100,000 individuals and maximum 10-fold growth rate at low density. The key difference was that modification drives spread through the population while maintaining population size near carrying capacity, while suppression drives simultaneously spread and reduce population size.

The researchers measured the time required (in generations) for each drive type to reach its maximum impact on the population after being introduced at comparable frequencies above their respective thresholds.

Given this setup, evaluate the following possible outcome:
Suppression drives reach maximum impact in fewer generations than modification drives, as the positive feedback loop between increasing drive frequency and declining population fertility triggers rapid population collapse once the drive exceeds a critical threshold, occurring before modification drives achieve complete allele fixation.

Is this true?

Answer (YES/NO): NO